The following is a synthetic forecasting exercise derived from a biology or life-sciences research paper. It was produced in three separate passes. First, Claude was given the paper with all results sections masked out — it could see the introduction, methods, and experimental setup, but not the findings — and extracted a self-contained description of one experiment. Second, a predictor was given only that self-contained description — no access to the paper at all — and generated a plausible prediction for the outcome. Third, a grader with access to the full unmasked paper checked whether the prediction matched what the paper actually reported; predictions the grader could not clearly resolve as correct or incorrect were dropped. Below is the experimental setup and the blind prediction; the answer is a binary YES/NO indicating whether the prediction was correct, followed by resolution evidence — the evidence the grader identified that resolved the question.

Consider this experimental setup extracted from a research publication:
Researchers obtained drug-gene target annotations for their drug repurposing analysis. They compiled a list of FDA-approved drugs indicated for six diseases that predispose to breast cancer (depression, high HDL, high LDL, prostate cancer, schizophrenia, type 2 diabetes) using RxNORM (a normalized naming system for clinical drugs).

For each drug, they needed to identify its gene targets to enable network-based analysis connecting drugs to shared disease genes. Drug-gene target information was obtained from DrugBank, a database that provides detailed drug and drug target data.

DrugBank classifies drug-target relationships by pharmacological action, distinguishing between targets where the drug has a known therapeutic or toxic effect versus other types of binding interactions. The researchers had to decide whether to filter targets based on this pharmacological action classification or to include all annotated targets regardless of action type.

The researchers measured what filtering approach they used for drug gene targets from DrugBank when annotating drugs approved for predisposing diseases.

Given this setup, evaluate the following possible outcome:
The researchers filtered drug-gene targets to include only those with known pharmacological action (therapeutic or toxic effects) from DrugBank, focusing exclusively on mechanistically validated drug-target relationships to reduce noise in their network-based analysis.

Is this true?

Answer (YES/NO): NO